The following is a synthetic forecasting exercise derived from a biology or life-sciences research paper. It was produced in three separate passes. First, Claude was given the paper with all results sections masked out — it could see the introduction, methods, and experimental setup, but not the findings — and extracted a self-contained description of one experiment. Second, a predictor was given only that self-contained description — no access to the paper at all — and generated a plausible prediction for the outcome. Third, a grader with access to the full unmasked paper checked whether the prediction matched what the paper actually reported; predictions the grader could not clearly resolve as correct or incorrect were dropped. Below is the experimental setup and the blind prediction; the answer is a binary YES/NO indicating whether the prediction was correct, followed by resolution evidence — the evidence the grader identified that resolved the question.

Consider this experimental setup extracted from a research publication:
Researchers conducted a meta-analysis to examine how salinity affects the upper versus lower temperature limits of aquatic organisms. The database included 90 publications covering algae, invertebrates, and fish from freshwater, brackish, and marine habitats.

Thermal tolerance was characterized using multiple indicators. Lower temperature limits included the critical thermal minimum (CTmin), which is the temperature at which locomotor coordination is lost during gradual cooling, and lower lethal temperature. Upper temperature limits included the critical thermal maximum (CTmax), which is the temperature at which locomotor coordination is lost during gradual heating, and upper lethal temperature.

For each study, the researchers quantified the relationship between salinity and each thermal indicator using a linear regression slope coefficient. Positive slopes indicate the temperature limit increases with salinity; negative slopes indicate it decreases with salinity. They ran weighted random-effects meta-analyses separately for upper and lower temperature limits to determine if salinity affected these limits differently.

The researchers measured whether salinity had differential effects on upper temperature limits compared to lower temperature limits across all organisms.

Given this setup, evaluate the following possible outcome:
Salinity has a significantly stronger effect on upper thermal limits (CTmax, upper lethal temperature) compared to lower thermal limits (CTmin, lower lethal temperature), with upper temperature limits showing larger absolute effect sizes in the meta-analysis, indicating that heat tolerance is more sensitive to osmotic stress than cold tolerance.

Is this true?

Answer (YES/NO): NO